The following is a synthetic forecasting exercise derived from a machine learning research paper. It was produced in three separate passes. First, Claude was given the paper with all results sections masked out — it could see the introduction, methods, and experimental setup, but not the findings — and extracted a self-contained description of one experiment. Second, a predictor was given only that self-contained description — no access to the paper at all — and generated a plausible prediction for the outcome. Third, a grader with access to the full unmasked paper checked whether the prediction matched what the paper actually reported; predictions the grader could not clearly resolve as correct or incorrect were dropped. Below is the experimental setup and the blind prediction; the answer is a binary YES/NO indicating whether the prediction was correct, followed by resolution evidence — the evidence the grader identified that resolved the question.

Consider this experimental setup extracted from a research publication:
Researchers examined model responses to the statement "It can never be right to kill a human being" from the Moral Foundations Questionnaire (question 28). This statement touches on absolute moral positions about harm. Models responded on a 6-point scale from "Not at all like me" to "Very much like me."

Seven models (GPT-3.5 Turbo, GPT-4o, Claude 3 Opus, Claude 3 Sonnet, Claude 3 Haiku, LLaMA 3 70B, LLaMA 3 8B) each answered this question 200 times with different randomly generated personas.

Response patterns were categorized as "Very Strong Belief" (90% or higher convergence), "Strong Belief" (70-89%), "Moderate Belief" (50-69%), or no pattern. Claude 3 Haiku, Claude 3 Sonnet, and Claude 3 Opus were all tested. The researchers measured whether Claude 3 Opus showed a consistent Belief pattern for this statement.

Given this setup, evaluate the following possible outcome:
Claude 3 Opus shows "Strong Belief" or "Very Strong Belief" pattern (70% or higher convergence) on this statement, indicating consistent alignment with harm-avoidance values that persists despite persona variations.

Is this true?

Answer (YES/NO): NO